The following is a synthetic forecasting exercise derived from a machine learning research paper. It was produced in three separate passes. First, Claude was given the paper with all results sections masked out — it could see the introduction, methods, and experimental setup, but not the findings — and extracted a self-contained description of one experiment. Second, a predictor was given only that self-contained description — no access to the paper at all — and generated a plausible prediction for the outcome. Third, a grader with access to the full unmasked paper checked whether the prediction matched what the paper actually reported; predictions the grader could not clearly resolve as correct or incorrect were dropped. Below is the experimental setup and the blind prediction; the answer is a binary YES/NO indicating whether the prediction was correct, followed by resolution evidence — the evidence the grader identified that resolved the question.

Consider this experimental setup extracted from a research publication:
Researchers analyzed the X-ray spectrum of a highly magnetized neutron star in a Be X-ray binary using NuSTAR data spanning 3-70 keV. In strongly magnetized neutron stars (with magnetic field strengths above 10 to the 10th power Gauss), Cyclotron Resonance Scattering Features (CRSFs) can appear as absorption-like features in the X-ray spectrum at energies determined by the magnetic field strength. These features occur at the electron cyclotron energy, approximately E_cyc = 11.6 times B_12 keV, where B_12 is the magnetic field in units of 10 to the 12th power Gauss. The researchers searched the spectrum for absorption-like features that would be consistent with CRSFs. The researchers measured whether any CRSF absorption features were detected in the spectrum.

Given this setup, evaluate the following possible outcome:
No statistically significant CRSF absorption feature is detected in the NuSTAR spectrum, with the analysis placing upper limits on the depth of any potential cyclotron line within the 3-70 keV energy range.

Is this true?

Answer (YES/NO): NO